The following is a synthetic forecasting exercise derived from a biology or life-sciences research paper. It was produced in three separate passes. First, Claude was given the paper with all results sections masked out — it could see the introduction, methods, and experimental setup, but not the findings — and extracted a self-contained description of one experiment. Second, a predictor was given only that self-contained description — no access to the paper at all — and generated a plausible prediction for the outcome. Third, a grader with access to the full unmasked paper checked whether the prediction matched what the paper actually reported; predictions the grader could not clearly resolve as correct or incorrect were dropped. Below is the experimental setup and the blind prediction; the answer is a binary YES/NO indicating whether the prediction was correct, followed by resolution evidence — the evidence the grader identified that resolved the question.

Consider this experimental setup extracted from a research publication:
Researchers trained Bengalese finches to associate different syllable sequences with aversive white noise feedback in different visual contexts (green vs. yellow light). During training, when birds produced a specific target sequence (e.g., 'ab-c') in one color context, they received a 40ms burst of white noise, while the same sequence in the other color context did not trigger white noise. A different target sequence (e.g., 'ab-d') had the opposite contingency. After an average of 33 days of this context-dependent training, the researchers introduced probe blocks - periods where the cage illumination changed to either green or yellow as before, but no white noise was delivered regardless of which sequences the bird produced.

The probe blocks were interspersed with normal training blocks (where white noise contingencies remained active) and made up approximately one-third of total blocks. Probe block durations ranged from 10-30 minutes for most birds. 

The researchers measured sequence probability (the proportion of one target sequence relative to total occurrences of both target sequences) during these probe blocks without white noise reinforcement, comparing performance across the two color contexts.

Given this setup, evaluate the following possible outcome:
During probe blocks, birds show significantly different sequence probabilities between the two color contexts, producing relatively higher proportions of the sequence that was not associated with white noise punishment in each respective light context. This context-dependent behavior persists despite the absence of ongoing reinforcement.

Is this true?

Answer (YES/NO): YES